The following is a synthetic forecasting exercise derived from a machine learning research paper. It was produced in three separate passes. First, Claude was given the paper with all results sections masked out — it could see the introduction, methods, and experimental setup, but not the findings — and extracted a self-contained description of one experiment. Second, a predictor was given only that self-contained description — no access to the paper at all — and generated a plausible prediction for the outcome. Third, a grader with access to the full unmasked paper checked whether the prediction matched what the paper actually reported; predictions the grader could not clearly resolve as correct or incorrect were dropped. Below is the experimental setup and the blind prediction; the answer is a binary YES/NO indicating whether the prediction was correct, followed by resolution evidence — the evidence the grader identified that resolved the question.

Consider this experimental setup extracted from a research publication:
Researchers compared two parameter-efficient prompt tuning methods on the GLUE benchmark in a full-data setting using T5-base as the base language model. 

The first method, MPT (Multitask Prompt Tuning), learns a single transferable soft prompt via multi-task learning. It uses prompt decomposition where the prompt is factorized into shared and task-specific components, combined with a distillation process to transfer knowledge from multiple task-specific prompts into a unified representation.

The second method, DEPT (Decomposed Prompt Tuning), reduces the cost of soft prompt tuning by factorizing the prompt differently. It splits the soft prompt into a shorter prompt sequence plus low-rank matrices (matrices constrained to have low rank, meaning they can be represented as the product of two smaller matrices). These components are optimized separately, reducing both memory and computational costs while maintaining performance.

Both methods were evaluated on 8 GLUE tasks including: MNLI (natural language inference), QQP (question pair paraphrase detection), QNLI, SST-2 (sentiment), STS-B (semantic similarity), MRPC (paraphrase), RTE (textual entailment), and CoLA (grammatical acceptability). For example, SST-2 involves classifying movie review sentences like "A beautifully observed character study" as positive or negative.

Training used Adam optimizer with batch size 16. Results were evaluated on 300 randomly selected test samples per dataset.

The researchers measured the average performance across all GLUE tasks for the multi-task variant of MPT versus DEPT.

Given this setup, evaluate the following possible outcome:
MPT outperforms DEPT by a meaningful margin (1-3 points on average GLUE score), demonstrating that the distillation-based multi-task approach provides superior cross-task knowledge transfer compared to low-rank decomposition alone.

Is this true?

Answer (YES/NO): NO